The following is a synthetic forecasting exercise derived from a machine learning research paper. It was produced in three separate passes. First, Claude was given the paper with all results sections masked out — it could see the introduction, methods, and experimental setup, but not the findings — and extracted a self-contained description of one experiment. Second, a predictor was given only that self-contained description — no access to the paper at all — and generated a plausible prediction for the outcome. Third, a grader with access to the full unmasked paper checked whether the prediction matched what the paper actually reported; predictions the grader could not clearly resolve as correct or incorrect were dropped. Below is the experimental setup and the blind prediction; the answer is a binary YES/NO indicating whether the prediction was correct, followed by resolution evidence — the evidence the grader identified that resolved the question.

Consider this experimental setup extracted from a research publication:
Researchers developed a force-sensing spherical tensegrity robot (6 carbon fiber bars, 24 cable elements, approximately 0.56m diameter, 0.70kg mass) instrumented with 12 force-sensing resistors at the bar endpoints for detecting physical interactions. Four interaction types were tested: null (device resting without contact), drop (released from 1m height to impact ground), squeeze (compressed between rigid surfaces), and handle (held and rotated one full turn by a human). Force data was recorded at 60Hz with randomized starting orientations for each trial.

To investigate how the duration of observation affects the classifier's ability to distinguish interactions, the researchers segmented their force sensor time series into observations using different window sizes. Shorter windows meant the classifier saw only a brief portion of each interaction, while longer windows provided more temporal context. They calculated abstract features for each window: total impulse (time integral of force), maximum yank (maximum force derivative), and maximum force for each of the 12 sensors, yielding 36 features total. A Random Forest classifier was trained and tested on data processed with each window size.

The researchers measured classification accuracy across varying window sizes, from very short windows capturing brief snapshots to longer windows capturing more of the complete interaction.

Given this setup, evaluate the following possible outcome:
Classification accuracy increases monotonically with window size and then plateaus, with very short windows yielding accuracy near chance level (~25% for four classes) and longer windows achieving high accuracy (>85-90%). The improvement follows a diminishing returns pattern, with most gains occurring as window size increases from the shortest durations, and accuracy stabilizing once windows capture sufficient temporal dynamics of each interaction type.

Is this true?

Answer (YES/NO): NO